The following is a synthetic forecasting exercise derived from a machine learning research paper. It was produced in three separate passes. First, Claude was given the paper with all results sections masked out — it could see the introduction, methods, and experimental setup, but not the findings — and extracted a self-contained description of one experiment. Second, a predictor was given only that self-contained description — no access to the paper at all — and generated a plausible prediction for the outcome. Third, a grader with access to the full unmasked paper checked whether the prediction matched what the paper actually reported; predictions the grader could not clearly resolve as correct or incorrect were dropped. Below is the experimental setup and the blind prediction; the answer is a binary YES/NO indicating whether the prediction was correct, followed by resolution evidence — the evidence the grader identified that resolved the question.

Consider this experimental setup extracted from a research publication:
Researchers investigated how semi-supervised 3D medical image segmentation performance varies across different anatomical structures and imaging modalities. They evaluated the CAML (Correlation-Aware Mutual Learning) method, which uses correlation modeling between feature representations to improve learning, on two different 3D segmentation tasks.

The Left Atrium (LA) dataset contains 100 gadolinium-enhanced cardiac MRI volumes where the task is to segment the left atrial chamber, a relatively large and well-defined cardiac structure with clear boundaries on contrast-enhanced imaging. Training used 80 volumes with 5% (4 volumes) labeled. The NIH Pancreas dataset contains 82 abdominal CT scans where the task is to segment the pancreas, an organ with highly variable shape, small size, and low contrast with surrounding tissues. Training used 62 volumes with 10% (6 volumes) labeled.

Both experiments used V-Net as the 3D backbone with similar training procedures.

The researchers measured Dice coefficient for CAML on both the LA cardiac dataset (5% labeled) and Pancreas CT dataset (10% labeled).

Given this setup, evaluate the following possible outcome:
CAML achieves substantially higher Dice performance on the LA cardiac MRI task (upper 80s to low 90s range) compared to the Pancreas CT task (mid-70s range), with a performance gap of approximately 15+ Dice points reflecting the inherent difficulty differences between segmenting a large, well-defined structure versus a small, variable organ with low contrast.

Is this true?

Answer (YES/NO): NO